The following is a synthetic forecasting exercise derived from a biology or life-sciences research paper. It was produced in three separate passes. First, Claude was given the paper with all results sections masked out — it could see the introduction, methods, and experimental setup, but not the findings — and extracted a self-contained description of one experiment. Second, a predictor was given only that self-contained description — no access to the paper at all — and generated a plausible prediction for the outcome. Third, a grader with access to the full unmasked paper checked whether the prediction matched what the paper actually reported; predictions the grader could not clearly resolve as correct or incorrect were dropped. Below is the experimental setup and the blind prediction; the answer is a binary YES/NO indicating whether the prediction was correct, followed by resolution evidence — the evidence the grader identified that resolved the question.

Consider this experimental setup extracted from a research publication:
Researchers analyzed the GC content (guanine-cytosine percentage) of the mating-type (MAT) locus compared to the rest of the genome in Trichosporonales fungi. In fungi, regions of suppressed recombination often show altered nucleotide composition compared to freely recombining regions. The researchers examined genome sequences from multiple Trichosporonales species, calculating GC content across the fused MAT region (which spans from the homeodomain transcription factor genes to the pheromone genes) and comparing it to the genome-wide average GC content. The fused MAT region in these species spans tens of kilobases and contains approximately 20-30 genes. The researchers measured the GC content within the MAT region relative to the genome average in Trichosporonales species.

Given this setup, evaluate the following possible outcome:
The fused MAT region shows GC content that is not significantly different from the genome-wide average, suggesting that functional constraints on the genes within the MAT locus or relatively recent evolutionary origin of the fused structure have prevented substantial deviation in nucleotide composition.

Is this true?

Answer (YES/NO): NO